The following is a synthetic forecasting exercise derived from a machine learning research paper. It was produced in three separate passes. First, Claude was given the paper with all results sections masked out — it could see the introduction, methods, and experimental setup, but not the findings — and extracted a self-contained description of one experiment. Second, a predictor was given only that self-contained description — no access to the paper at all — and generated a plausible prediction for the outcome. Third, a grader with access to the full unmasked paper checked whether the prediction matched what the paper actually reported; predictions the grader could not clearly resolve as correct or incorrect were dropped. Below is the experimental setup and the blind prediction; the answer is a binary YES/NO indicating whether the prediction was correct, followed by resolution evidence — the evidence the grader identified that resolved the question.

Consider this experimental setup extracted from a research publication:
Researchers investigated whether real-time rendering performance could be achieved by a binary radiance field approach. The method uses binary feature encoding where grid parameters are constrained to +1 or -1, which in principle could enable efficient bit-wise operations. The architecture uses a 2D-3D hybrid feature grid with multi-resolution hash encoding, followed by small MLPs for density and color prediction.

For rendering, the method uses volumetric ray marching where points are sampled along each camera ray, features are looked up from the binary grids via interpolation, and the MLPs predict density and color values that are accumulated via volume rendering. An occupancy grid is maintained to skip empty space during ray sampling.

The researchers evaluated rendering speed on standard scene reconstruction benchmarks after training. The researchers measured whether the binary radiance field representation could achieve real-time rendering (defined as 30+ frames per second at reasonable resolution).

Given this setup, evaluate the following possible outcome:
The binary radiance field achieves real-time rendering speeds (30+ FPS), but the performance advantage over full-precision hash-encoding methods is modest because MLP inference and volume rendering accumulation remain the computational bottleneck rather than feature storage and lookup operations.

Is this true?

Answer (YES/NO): NO